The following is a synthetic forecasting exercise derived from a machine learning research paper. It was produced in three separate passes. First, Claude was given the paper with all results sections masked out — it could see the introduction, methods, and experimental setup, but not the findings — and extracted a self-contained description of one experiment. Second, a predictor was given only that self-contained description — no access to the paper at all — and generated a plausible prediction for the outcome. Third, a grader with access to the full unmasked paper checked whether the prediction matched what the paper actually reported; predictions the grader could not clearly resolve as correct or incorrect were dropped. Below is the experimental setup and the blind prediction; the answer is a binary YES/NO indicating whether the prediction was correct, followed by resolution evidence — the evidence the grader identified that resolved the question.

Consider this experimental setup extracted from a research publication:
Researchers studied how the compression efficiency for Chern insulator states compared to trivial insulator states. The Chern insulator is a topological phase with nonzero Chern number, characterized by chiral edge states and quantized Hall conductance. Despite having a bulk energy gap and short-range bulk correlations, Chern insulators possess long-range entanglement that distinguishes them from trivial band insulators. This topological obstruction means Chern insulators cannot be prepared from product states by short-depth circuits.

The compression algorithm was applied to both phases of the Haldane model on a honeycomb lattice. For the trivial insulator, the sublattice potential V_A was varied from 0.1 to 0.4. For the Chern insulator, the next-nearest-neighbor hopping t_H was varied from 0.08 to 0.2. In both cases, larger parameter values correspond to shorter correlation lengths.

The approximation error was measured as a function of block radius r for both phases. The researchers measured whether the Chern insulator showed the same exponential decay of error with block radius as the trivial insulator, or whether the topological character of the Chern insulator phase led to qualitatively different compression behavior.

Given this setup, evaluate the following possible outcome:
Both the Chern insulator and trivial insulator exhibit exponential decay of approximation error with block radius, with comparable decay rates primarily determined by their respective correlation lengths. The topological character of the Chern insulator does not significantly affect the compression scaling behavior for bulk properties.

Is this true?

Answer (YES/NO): NO